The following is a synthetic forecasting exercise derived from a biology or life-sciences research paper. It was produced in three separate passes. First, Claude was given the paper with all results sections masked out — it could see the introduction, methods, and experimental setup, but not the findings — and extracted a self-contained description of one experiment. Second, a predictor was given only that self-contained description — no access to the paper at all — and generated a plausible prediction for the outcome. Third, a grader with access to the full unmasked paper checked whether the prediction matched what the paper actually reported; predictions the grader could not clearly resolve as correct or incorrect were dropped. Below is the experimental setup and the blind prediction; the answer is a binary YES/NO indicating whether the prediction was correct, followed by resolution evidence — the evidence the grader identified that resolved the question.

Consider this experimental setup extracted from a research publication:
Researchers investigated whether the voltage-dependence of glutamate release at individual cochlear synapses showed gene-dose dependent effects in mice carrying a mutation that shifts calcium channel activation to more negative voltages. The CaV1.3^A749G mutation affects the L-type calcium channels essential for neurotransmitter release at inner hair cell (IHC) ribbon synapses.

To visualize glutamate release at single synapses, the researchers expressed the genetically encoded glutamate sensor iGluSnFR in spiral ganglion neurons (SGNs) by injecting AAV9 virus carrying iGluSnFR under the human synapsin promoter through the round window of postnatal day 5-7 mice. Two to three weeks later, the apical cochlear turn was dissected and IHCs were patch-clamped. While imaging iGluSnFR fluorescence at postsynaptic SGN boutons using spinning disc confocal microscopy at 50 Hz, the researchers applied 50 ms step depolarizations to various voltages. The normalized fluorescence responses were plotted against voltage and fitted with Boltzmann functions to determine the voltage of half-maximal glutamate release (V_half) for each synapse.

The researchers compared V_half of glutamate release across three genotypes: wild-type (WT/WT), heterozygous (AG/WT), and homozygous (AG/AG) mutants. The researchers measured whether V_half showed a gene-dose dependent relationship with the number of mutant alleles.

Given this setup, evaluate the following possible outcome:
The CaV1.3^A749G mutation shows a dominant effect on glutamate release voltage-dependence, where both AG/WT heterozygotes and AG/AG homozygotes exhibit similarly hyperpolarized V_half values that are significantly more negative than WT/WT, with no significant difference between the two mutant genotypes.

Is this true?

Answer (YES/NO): NO